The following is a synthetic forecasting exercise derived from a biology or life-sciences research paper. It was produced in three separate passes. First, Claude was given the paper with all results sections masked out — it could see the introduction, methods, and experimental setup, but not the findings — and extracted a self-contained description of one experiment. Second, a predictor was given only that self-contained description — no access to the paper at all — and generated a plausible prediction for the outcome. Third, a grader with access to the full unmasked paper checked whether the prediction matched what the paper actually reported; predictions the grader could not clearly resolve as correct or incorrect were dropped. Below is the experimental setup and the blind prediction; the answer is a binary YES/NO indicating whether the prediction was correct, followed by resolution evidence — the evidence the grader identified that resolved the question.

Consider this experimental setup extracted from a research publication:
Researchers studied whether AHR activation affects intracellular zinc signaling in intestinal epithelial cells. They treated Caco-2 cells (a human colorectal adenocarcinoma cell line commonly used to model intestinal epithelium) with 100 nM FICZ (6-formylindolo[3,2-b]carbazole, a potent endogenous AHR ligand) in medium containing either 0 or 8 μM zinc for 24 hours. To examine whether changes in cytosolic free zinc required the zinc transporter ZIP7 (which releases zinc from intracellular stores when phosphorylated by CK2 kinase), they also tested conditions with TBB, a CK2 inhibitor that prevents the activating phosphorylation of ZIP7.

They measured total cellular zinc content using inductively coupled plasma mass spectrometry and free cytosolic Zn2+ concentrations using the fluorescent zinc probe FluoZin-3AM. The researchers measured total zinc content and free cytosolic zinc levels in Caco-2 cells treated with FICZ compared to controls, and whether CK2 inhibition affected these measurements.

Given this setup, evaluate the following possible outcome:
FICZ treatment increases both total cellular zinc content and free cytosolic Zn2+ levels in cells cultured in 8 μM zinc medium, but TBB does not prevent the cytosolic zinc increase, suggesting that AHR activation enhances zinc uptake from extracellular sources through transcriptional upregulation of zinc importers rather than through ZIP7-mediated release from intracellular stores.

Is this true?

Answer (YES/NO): NO